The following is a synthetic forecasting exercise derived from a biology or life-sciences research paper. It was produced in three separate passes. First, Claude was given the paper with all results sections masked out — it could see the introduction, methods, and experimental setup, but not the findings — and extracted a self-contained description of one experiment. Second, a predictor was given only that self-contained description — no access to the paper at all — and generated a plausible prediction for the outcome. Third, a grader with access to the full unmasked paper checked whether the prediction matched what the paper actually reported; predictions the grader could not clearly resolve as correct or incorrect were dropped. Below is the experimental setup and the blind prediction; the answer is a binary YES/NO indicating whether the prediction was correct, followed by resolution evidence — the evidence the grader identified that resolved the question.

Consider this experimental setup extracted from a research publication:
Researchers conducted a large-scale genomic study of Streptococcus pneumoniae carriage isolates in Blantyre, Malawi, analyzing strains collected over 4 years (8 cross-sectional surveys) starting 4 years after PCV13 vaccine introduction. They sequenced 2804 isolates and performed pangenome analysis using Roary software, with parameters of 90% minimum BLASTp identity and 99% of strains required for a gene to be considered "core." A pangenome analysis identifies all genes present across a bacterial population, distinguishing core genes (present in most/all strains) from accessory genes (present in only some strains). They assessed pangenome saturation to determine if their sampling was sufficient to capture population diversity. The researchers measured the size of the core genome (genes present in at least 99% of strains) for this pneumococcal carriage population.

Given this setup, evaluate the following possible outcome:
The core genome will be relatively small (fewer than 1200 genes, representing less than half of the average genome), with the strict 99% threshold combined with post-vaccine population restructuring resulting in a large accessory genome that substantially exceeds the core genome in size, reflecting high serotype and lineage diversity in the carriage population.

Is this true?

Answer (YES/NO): NO